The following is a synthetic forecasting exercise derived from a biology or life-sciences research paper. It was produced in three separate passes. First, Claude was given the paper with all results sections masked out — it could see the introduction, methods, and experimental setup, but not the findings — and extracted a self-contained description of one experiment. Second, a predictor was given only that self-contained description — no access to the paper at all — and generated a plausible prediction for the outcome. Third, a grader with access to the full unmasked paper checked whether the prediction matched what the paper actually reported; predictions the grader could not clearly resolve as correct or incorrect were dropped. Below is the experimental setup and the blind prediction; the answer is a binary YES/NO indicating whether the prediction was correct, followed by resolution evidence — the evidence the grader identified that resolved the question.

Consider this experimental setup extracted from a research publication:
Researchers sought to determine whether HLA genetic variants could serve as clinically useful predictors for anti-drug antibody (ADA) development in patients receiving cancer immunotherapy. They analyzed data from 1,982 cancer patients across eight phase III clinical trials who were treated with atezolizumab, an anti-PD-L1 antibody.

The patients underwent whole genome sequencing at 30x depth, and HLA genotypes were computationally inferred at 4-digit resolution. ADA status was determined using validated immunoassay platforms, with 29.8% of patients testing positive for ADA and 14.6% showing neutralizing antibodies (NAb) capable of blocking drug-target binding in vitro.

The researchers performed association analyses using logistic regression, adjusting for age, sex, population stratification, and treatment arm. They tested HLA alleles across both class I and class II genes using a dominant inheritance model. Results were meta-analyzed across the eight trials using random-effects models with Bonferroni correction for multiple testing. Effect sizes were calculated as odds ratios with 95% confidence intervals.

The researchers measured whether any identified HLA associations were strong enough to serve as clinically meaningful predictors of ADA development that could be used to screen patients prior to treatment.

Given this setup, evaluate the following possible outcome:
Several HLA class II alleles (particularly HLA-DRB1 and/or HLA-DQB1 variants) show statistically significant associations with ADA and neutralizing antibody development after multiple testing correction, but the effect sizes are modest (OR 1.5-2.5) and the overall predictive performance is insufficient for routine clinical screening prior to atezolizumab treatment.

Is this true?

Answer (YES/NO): YES